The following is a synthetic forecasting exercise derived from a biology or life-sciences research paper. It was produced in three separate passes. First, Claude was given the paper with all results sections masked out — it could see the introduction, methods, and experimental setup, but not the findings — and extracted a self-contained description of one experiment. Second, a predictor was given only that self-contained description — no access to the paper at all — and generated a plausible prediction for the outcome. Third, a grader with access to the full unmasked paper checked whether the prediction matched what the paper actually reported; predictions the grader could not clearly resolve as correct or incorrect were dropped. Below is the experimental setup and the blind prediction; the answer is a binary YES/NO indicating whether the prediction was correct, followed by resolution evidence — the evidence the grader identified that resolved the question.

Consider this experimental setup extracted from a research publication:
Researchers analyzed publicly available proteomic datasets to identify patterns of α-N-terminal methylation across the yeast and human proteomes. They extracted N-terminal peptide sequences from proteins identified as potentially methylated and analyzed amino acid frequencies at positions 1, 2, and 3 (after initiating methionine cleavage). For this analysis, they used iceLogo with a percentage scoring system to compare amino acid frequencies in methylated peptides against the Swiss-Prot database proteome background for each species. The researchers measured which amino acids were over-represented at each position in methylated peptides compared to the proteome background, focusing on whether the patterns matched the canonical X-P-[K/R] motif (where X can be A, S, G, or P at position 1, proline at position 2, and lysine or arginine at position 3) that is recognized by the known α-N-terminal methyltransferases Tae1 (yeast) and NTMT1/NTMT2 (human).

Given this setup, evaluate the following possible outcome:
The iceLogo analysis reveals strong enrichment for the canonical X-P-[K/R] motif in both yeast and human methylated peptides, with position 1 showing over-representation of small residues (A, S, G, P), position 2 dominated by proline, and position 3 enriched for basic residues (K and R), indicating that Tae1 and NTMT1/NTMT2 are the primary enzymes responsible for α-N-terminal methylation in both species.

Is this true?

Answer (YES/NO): NO